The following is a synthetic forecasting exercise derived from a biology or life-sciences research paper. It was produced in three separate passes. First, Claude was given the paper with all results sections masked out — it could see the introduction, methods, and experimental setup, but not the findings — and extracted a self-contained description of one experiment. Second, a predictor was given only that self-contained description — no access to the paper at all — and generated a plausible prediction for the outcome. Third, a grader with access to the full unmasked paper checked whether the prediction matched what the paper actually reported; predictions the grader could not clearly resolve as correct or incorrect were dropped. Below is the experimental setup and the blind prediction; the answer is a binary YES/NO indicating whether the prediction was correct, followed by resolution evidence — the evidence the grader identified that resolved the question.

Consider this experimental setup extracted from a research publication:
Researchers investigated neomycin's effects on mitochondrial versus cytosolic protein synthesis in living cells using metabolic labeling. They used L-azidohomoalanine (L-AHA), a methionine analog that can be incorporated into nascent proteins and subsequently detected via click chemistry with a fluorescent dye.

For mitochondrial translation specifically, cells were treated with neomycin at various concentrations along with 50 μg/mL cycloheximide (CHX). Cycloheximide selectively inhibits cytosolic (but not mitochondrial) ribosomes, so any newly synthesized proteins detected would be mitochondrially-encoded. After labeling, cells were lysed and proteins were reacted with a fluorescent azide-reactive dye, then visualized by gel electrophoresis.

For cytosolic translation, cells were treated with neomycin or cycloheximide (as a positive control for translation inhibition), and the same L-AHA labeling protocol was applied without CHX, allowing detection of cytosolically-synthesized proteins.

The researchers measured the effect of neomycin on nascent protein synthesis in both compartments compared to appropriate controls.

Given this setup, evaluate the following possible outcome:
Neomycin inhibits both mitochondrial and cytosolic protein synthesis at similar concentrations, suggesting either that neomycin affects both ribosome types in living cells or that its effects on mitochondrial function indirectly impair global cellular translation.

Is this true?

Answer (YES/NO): NO